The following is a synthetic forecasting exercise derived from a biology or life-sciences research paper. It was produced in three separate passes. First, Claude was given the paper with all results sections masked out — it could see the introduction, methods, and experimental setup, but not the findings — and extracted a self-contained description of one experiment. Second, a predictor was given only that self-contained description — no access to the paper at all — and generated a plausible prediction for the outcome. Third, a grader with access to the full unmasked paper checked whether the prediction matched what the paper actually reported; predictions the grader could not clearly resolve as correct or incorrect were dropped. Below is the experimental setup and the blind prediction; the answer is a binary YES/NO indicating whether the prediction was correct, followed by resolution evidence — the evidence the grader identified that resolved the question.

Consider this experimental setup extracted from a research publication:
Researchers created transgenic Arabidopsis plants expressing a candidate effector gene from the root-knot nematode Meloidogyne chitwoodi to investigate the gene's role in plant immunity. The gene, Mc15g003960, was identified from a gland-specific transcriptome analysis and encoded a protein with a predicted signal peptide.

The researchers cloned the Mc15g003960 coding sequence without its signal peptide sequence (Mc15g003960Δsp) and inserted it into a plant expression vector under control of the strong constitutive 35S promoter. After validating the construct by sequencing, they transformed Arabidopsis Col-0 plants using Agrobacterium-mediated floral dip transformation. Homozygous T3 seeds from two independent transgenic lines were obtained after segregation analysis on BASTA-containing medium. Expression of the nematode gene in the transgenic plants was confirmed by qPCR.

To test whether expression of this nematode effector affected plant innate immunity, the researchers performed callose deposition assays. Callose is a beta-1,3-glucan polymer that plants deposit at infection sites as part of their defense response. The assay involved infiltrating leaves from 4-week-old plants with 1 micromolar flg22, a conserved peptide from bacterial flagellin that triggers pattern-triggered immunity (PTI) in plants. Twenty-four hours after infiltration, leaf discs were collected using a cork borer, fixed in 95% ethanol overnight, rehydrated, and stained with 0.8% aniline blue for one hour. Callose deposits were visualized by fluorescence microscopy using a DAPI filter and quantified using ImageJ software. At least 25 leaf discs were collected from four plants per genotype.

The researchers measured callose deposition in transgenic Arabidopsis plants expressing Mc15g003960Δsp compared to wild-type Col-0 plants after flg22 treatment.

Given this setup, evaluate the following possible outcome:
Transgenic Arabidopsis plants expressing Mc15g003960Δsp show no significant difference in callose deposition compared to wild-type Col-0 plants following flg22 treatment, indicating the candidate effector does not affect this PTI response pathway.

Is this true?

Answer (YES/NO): YES